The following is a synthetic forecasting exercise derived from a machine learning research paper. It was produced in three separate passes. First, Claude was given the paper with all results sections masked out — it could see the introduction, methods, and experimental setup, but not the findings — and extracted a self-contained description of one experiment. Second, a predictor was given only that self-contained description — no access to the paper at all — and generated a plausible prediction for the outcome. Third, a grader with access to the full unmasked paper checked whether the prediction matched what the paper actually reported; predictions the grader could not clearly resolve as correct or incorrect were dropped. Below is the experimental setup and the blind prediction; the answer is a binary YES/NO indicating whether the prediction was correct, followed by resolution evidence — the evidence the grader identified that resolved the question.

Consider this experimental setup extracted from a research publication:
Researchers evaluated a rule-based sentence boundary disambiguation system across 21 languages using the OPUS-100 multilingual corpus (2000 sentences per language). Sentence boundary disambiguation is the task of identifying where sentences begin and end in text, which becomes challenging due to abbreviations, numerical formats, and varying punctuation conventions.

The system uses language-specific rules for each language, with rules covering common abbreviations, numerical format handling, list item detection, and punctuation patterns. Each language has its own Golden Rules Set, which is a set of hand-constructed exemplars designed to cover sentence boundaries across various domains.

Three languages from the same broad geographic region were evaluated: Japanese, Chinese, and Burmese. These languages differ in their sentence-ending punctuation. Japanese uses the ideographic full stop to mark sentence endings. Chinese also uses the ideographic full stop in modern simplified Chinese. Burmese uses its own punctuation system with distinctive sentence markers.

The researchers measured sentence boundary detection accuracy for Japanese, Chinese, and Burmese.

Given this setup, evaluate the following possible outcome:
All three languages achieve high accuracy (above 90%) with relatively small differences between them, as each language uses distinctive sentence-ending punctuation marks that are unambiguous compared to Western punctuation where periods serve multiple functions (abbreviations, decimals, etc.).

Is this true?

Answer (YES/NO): NO